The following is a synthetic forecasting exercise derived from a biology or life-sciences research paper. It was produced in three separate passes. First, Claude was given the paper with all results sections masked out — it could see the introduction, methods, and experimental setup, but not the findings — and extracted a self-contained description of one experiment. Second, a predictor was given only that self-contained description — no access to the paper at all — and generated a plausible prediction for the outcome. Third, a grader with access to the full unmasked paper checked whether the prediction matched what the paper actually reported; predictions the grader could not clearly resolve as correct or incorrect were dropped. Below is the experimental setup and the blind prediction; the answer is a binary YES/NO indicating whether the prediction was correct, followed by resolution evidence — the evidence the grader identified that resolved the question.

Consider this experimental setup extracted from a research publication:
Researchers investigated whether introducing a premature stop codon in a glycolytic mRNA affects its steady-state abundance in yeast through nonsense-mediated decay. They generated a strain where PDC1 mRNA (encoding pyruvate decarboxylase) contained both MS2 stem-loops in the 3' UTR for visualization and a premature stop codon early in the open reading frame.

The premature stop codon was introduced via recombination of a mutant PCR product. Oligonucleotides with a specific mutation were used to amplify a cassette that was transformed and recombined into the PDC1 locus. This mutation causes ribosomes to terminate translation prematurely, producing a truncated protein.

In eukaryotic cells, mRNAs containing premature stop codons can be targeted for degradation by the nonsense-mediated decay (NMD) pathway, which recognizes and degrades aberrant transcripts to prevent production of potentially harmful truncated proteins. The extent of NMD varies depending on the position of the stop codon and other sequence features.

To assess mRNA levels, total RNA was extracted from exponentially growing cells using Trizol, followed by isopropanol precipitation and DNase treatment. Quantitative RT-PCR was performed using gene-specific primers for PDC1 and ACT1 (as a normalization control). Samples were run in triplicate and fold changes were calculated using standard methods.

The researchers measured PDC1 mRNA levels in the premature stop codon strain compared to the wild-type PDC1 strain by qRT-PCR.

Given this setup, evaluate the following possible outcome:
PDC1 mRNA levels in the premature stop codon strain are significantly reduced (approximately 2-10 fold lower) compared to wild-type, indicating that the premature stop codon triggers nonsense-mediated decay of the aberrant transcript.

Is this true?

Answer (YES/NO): YES